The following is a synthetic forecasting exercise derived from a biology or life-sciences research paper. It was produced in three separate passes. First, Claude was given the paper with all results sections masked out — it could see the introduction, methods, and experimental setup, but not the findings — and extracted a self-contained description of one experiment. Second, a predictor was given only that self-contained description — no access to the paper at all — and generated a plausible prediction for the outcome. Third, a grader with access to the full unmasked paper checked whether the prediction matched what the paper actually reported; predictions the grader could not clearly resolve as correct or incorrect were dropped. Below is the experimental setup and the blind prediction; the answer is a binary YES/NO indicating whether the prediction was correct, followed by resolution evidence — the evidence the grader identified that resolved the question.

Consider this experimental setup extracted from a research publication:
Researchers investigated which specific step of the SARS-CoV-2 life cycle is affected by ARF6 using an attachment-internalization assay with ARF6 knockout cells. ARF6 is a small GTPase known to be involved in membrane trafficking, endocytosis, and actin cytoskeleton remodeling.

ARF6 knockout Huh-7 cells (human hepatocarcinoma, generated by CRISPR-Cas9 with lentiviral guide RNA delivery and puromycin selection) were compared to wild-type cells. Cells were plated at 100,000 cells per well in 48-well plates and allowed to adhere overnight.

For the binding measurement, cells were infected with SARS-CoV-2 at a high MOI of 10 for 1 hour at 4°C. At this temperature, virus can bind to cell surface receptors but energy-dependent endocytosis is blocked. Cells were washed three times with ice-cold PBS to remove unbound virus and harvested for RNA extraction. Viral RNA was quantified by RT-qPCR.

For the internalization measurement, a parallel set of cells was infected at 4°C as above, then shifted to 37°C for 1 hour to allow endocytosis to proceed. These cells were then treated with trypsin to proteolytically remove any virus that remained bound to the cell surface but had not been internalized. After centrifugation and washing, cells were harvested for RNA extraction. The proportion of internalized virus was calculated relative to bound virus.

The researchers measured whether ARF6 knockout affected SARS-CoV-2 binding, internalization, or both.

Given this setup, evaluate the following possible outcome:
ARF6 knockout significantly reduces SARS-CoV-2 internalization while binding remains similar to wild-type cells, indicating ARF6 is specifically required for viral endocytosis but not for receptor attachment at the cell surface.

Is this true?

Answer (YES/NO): NO